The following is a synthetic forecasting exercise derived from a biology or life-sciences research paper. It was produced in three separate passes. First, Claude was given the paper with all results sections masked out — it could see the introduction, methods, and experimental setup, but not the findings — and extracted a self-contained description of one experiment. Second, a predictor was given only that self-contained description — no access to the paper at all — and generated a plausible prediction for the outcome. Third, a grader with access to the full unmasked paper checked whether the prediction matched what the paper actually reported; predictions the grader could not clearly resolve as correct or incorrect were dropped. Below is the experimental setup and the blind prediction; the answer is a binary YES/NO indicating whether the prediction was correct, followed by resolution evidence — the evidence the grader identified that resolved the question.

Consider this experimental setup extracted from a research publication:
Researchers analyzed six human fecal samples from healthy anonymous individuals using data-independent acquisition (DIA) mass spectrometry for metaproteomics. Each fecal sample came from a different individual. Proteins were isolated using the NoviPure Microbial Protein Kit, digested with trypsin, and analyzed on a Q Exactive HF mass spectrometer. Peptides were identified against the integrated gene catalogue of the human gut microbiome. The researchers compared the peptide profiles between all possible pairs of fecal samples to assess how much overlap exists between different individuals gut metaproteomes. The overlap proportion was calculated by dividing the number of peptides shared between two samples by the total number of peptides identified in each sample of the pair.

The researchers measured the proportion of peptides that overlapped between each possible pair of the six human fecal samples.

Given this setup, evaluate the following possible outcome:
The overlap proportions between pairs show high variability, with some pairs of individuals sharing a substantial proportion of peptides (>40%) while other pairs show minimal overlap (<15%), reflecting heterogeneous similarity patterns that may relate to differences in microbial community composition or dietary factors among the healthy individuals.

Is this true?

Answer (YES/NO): NO